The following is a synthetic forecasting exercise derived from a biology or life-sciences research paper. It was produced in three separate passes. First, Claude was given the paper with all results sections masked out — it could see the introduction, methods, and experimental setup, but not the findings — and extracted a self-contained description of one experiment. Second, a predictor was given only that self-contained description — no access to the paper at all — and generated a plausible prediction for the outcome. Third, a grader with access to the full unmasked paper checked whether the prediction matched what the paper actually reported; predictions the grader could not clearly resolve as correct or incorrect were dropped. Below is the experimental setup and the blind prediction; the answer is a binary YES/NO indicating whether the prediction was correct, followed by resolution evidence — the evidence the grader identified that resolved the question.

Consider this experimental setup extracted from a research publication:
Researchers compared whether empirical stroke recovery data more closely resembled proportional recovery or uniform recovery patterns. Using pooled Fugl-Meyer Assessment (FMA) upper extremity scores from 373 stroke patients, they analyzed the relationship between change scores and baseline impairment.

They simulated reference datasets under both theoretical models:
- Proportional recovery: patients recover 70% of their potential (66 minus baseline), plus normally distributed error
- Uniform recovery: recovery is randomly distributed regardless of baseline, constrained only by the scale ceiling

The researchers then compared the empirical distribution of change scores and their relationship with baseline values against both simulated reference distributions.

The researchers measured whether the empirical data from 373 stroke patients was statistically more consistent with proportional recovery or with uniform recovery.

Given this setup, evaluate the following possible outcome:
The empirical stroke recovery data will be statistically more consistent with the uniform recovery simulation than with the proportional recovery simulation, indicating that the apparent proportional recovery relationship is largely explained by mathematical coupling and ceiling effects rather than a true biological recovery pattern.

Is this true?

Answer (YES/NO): NO